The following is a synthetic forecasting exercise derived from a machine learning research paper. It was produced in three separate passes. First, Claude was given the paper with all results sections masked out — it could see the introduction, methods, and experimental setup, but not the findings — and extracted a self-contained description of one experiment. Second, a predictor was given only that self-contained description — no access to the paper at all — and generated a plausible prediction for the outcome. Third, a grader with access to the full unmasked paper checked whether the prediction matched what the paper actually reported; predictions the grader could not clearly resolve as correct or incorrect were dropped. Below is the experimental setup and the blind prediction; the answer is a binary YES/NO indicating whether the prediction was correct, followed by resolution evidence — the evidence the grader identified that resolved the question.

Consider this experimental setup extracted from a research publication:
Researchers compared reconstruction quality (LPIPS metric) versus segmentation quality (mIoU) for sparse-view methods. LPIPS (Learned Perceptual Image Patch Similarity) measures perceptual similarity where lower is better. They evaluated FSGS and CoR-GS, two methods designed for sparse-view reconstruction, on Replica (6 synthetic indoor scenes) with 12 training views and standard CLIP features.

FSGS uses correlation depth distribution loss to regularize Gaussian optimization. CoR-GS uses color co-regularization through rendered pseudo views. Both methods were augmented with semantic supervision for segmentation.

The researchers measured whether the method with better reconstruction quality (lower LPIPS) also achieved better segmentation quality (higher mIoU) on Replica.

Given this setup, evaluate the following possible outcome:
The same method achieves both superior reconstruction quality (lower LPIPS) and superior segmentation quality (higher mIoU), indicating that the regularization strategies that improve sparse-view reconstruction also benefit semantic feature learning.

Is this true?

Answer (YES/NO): NO